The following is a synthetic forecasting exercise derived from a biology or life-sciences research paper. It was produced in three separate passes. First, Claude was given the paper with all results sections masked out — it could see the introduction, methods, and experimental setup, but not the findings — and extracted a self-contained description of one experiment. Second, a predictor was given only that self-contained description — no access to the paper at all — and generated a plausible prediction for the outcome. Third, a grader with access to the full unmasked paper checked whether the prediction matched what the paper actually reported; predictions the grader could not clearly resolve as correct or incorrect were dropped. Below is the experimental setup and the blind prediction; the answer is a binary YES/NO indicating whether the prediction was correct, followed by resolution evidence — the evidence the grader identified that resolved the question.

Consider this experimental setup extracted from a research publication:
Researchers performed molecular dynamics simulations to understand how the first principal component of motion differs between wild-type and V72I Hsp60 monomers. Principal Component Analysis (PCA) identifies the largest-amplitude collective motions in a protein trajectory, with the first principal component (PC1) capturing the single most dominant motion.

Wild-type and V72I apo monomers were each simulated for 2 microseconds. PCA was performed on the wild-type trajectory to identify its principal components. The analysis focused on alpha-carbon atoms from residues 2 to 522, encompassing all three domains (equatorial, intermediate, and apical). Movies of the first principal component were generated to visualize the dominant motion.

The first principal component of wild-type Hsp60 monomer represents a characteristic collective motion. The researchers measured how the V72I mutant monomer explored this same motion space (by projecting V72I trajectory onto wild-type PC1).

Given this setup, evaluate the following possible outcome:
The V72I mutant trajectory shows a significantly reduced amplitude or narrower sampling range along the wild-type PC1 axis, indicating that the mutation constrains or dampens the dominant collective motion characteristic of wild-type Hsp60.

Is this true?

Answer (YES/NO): YES